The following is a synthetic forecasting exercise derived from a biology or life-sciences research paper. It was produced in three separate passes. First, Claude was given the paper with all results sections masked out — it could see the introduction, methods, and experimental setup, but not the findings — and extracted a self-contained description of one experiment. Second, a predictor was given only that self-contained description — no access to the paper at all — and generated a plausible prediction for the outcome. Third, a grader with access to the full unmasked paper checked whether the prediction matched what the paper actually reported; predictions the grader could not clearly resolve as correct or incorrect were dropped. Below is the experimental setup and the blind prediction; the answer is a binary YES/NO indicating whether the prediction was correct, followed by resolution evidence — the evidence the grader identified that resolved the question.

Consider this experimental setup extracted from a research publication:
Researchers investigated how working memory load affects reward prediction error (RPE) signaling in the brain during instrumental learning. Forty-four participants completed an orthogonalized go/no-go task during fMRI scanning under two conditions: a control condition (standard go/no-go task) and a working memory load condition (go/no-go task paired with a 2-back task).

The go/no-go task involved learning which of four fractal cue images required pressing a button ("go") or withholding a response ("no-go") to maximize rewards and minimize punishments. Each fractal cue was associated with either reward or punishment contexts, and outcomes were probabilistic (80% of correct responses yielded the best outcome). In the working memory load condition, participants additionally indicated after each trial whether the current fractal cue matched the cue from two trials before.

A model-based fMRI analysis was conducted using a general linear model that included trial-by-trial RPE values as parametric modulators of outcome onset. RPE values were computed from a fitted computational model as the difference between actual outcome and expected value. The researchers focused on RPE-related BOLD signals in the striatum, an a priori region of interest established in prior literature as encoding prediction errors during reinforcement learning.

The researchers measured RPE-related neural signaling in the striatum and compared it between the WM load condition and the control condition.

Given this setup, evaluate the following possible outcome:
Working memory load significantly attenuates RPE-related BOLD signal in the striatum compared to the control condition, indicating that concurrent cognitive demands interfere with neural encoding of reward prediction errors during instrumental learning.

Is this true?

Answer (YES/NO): NO